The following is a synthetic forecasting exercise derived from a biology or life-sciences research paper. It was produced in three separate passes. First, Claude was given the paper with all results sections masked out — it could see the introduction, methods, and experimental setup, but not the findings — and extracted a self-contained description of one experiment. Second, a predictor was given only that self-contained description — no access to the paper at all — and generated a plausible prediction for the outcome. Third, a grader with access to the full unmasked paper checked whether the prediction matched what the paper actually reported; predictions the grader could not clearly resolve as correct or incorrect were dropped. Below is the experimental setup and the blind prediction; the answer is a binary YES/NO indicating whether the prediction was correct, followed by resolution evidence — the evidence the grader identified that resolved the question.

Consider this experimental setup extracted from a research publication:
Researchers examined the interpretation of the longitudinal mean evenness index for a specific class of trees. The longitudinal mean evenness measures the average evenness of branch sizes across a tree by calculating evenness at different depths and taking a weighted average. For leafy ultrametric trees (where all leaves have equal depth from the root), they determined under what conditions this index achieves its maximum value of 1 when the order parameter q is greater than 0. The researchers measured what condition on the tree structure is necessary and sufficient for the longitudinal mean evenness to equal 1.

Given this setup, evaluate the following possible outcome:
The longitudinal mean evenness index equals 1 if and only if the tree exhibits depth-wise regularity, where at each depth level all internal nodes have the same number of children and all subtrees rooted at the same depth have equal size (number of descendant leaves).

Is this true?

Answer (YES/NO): NO